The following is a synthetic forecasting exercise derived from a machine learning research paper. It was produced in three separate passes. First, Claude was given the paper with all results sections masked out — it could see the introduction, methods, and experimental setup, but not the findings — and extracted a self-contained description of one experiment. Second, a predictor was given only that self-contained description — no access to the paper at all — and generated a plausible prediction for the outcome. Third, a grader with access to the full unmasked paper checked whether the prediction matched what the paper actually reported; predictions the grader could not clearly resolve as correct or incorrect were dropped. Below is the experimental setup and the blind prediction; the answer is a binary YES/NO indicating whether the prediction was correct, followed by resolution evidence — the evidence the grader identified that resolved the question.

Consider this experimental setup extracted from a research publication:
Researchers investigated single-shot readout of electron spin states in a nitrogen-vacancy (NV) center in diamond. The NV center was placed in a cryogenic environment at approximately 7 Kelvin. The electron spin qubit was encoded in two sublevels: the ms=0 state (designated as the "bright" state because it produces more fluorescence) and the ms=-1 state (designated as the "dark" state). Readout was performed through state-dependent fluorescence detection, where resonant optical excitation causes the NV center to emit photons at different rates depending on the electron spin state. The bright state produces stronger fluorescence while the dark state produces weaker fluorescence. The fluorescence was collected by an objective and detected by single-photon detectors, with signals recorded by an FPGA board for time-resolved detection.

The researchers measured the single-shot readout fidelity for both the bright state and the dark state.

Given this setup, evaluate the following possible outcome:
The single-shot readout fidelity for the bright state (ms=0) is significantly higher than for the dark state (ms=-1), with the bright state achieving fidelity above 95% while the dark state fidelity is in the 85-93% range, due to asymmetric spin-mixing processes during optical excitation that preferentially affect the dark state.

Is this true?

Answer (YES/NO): NO